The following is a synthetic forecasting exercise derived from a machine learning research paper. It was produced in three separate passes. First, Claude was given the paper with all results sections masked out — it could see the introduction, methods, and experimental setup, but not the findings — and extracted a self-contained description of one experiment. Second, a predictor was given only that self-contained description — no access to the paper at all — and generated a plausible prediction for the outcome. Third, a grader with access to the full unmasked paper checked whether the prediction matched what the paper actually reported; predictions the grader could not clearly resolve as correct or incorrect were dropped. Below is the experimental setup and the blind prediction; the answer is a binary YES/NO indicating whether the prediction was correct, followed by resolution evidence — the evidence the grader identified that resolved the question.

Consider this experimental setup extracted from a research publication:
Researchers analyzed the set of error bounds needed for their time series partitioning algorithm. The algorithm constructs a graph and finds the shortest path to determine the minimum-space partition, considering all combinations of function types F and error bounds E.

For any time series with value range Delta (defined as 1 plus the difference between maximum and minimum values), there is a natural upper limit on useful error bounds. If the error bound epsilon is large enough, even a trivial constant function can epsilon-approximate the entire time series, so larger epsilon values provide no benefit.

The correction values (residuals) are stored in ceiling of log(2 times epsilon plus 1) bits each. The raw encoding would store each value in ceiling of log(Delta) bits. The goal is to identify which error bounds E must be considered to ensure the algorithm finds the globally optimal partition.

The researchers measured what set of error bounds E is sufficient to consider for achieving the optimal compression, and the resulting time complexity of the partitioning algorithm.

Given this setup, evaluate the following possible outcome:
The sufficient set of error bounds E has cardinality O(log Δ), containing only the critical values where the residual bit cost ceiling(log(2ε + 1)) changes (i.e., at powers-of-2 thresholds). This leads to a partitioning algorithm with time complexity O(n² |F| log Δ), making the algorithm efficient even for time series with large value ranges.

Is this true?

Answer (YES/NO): NO